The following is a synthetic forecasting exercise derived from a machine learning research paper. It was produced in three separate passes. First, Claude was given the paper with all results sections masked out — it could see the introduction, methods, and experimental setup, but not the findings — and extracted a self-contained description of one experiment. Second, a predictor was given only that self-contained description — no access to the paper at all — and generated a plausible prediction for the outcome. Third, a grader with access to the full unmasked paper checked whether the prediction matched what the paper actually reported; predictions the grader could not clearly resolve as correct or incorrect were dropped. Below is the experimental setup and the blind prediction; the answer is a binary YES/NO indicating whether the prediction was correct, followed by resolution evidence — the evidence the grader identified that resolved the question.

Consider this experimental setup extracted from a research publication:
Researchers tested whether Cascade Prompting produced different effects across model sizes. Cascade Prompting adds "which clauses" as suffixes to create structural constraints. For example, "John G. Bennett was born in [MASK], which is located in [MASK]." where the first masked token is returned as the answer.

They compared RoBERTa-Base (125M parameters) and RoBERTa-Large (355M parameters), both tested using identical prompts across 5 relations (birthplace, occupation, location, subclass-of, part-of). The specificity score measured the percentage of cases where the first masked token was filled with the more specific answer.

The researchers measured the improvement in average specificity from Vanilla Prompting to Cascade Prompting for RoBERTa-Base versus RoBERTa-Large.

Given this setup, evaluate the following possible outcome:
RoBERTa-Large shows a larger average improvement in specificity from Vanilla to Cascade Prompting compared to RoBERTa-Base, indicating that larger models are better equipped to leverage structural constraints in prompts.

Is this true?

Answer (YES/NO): YES